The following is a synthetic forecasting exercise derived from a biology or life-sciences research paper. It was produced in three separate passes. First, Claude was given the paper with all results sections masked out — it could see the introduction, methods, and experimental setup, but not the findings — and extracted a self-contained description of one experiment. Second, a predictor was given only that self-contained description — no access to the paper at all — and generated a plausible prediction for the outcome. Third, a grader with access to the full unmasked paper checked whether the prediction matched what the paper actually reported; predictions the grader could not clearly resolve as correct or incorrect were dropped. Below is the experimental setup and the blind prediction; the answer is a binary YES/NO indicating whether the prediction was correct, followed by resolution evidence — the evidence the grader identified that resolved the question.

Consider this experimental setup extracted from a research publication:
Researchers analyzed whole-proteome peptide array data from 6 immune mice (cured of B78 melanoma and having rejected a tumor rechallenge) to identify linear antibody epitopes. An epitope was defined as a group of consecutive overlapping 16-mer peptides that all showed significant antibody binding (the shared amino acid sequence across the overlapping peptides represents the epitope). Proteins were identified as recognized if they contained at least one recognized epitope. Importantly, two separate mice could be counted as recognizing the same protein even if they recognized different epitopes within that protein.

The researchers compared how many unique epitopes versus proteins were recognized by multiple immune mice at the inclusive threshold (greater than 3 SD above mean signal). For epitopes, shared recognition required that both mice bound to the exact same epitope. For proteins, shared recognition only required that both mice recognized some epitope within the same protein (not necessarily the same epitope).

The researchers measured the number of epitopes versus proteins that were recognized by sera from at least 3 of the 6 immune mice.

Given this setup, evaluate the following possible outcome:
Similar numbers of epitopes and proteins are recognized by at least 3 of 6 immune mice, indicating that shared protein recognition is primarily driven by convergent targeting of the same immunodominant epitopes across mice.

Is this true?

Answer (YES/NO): NO